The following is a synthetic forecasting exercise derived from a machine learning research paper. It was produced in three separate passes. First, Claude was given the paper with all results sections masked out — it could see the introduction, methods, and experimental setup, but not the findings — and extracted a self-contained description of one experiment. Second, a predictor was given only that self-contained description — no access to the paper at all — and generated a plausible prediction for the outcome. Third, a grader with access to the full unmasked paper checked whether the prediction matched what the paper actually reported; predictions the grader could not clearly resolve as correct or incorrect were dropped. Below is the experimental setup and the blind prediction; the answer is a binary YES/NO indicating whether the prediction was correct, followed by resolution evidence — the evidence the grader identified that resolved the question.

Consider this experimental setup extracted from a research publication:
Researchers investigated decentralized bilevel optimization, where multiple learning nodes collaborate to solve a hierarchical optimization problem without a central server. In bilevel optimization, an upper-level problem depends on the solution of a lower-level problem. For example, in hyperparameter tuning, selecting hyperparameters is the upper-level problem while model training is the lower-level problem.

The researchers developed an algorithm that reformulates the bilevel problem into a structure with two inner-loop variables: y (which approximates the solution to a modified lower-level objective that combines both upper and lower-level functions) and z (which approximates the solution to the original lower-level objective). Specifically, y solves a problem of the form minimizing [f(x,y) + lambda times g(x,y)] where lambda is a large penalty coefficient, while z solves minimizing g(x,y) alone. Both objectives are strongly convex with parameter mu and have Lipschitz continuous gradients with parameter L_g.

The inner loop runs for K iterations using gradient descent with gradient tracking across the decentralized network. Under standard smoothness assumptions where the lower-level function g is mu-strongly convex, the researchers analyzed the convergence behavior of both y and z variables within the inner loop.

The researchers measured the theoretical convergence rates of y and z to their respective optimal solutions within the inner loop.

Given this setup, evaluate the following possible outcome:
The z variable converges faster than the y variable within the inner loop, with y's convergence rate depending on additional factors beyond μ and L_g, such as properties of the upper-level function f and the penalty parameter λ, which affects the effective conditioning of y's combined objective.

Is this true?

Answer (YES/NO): YES